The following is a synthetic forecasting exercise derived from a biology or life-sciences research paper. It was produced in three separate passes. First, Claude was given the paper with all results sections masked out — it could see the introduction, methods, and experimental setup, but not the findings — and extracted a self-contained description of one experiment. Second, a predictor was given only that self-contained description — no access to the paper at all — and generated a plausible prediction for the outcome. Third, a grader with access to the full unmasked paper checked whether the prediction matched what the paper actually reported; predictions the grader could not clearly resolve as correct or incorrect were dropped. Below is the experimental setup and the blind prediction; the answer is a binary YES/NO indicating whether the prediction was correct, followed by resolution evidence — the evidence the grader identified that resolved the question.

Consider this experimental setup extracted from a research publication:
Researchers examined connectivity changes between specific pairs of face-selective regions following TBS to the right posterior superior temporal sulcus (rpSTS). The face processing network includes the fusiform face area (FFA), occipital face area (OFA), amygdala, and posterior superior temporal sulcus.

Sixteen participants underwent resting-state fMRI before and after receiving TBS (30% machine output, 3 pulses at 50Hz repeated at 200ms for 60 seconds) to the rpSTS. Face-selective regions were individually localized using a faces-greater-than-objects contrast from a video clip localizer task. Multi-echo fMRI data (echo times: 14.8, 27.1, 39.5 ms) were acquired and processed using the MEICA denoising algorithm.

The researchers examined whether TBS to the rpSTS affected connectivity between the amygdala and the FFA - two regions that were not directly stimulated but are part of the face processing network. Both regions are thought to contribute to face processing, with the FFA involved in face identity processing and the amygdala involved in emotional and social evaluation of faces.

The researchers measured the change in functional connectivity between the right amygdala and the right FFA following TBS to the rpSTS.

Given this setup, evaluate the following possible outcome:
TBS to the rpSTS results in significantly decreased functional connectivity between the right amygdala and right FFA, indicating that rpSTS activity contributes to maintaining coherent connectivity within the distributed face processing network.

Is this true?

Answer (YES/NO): YES